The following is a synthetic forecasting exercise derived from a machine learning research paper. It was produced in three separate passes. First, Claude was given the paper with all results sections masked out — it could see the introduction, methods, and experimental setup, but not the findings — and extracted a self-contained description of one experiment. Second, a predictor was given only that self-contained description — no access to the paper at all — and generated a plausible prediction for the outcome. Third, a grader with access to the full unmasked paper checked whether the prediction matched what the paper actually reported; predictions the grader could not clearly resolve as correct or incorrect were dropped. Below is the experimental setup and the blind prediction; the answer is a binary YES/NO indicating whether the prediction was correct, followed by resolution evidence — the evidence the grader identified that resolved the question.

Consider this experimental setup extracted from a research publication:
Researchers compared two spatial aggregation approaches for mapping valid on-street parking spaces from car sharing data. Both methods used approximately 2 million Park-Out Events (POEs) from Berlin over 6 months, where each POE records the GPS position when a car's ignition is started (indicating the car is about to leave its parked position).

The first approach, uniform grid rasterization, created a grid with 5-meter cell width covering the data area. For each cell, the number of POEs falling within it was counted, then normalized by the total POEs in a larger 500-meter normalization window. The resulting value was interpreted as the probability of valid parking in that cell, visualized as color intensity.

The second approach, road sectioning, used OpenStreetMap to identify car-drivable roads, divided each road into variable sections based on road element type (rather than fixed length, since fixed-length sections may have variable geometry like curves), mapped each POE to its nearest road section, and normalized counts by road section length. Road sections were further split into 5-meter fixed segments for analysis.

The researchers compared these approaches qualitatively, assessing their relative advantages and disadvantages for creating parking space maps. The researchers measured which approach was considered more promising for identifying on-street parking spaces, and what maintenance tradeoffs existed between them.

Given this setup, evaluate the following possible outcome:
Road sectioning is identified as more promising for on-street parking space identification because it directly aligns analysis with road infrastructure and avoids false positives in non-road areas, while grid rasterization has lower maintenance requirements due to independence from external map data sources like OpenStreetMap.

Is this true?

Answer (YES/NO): YES